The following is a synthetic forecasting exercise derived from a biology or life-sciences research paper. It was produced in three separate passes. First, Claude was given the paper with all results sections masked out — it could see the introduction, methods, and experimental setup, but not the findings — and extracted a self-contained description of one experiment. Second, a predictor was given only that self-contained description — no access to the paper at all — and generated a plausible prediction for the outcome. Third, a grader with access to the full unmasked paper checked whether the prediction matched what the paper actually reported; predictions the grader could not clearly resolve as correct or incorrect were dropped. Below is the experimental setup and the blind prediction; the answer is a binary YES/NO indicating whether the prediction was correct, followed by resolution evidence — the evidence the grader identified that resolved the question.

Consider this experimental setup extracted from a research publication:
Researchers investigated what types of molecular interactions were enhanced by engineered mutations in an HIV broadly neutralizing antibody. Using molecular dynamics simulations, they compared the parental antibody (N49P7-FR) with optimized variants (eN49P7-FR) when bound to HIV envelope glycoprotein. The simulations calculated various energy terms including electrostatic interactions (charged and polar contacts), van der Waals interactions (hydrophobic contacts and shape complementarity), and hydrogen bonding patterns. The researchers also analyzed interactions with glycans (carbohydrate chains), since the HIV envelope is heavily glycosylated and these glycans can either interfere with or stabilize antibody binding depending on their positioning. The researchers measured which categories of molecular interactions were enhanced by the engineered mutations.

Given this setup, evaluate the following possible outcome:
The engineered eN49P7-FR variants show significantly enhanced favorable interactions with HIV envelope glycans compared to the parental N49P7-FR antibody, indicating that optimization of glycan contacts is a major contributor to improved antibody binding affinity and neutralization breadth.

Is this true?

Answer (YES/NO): NO